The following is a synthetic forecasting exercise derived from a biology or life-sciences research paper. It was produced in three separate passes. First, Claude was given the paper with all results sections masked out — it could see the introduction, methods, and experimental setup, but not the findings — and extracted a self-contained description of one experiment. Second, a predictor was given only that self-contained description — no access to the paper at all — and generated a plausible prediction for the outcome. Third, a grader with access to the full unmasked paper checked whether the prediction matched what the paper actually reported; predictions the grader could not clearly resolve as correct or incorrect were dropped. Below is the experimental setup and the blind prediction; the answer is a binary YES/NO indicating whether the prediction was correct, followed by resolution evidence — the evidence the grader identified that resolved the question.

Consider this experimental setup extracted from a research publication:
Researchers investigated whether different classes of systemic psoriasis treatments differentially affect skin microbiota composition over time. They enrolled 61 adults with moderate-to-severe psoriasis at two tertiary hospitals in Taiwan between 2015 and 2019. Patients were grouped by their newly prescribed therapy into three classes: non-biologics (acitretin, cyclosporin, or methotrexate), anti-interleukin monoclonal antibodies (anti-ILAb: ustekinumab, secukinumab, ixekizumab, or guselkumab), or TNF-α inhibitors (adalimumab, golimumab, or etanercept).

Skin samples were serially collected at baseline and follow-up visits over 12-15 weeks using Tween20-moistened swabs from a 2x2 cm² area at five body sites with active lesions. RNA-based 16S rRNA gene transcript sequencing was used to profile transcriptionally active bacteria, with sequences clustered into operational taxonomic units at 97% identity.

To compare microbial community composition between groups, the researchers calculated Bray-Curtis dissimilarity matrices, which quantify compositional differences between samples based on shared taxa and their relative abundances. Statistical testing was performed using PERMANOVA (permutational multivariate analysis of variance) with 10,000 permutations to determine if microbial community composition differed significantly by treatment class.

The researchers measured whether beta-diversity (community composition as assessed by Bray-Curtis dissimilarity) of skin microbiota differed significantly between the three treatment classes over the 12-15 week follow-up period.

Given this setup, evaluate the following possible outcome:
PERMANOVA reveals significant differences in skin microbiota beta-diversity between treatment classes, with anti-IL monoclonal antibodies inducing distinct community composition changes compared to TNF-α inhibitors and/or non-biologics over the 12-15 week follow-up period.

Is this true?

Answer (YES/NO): YES